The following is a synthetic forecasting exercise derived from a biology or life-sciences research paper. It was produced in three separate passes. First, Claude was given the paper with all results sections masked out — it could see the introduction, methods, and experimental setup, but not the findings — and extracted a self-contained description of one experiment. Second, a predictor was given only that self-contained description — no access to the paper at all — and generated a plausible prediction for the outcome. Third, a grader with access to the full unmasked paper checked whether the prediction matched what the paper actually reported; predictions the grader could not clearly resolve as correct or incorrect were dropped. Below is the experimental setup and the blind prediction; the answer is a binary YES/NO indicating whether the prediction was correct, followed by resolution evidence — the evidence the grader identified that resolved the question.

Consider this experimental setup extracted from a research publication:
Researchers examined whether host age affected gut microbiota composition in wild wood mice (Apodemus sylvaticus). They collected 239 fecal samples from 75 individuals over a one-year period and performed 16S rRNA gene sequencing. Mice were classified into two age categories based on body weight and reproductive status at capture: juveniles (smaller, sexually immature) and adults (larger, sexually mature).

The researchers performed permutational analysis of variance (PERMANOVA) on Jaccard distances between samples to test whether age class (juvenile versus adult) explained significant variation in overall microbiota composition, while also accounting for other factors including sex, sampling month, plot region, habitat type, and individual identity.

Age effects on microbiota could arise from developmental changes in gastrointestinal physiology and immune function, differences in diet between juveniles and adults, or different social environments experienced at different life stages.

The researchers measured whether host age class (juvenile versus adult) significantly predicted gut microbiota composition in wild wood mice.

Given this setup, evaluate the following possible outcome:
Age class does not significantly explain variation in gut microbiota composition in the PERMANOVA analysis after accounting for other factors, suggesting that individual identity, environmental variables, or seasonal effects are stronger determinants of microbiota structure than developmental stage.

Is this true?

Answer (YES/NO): YES